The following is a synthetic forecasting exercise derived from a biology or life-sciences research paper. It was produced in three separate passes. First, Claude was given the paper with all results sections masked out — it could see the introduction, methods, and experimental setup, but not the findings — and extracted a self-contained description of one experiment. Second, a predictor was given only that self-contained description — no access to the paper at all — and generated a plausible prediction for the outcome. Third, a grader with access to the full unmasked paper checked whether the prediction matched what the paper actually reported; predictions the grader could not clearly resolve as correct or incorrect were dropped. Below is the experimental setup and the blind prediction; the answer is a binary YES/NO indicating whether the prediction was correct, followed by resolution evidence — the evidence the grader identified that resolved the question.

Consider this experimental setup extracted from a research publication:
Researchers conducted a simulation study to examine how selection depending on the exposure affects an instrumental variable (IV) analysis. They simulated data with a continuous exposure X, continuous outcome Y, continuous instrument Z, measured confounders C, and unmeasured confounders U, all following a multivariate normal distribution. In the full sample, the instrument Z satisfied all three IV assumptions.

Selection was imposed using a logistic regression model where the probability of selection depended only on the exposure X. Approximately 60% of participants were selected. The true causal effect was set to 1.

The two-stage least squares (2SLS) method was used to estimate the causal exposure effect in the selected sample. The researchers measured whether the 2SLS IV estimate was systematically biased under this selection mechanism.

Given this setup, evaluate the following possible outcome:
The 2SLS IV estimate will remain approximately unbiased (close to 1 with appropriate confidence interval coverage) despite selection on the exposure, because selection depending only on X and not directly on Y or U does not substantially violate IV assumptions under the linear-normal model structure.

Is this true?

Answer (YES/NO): NO